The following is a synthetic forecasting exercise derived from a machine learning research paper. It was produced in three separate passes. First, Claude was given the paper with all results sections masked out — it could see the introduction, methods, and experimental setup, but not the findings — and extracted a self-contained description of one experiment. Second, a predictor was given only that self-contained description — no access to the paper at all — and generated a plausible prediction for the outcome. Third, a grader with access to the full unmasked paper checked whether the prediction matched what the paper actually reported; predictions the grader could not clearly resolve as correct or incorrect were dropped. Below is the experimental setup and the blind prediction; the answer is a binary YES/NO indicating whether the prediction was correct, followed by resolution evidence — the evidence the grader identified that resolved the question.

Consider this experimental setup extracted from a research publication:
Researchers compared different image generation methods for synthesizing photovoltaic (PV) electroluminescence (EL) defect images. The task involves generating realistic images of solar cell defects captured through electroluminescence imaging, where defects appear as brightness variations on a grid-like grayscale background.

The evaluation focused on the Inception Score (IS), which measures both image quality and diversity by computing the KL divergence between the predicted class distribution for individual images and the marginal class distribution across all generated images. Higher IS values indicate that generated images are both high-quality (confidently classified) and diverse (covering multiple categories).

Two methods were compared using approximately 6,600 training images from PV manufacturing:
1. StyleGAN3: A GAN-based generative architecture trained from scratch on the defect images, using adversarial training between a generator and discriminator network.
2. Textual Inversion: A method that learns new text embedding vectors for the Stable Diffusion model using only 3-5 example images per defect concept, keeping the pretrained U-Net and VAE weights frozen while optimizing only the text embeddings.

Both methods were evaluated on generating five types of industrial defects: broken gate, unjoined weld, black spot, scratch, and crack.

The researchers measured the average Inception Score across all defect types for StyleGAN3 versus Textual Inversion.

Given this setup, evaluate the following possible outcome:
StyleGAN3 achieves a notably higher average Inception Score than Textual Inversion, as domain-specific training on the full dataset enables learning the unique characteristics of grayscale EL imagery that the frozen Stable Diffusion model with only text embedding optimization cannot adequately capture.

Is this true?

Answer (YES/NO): NO